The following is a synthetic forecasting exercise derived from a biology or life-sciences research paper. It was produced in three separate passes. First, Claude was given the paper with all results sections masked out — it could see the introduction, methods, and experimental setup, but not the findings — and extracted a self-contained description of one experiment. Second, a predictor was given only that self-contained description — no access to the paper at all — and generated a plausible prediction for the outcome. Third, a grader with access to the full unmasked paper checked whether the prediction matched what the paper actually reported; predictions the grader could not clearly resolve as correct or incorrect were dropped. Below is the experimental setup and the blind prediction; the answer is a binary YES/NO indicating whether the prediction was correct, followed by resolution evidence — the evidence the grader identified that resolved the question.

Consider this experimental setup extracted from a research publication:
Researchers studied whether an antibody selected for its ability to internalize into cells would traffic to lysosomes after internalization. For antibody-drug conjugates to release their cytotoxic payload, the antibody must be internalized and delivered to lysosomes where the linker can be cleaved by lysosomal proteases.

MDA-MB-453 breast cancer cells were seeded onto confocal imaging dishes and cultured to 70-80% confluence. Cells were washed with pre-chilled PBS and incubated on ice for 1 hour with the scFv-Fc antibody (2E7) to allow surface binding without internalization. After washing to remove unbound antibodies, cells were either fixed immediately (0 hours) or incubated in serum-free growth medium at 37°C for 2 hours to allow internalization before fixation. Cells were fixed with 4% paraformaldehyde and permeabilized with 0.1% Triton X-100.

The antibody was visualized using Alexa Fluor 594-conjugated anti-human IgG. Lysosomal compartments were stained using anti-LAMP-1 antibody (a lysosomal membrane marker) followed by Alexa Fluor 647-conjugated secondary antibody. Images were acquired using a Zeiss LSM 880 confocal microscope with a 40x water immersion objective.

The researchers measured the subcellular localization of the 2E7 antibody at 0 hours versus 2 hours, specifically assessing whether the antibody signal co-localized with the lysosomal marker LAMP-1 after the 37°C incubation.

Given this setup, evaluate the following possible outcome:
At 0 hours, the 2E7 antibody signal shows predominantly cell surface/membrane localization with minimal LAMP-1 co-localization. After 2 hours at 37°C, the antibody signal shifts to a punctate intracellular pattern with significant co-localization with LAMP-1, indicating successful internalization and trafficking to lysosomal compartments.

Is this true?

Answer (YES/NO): YES